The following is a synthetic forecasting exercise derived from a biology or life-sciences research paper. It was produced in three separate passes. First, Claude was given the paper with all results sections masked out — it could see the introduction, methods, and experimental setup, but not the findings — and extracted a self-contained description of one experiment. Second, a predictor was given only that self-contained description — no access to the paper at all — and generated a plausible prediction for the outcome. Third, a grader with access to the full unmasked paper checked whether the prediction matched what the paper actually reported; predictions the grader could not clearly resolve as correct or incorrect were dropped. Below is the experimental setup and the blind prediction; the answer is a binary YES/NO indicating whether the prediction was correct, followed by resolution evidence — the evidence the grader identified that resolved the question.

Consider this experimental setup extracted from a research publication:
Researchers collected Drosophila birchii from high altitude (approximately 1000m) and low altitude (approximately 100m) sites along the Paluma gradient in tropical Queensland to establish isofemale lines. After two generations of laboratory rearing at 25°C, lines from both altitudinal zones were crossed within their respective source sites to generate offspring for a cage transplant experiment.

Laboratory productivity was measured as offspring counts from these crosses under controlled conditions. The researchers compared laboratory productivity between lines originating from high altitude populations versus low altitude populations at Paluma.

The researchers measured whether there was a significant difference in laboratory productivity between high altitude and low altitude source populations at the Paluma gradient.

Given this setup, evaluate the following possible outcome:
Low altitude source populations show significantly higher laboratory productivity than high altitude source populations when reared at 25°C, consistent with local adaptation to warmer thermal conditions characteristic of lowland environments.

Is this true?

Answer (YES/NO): NO